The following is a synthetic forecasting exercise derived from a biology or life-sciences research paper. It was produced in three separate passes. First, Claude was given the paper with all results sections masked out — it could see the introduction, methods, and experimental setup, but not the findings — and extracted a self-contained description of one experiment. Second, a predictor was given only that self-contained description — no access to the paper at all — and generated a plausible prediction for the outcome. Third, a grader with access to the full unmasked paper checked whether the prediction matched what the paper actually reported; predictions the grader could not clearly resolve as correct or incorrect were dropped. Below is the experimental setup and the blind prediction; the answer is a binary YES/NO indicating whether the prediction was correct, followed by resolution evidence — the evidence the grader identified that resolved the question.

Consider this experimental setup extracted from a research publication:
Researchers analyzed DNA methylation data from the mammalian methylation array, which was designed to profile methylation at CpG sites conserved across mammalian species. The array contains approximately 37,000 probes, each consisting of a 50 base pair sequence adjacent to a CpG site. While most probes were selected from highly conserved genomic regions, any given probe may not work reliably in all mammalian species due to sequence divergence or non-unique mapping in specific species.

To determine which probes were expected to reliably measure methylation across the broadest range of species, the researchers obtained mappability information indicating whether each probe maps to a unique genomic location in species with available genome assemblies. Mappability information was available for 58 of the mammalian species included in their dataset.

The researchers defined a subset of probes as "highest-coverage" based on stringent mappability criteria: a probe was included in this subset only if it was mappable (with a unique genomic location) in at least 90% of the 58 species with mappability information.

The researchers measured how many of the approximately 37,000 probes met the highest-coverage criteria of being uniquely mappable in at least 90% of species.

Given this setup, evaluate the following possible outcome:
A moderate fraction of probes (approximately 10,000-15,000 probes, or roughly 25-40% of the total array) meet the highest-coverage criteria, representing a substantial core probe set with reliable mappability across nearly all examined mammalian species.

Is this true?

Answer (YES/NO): YES